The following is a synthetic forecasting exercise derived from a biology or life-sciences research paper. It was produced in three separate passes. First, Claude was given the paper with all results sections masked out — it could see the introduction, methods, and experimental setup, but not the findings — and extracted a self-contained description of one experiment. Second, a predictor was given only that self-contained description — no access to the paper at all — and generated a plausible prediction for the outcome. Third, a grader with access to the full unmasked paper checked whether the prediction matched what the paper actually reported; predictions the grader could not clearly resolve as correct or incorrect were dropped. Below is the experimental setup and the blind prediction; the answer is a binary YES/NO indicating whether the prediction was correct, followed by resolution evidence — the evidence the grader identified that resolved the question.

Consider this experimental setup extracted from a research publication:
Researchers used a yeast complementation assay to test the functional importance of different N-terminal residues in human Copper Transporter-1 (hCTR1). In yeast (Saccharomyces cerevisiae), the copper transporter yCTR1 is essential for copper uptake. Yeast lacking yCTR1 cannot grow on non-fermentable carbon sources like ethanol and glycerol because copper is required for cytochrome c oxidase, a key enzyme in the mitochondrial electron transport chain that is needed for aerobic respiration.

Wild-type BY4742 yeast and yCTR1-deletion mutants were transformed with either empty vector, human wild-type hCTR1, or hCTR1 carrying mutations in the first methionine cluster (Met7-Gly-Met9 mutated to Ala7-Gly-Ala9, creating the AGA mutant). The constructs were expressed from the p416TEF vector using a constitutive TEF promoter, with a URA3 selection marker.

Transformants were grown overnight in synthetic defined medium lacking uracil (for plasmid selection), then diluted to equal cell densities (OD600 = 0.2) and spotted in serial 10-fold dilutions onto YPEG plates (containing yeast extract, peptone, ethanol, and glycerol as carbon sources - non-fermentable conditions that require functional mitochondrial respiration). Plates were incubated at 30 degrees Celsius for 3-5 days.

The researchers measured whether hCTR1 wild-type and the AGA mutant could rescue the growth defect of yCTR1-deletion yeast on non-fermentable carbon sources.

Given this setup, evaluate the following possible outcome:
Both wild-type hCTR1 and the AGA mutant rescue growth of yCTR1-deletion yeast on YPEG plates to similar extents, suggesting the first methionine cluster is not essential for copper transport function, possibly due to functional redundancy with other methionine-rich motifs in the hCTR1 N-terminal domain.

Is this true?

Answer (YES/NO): NO